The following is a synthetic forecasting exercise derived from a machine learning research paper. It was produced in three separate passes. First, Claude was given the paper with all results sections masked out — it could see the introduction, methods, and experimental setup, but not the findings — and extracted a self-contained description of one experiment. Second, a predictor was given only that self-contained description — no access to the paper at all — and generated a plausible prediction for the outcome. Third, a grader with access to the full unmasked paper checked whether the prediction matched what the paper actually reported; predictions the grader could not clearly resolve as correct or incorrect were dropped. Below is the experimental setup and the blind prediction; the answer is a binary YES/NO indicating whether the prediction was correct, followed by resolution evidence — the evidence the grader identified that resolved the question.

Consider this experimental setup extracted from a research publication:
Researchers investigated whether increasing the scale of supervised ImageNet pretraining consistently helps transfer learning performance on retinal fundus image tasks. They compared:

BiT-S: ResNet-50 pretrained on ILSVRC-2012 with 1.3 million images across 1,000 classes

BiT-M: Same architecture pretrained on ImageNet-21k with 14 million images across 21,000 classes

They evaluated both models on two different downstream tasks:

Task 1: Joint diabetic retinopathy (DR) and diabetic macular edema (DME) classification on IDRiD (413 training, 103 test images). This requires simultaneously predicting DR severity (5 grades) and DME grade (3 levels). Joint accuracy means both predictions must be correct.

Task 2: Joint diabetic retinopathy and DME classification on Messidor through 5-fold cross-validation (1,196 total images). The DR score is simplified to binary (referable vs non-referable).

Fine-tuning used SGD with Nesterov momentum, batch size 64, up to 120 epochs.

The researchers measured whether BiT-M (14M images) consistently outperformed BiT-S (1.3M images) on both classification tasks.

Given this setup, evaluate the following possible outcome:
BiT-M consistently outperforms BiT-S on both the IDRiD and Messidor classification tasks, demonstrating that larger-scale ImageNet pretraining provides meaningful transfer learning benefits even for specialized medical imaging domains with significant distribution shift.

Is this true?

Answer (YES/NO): NO